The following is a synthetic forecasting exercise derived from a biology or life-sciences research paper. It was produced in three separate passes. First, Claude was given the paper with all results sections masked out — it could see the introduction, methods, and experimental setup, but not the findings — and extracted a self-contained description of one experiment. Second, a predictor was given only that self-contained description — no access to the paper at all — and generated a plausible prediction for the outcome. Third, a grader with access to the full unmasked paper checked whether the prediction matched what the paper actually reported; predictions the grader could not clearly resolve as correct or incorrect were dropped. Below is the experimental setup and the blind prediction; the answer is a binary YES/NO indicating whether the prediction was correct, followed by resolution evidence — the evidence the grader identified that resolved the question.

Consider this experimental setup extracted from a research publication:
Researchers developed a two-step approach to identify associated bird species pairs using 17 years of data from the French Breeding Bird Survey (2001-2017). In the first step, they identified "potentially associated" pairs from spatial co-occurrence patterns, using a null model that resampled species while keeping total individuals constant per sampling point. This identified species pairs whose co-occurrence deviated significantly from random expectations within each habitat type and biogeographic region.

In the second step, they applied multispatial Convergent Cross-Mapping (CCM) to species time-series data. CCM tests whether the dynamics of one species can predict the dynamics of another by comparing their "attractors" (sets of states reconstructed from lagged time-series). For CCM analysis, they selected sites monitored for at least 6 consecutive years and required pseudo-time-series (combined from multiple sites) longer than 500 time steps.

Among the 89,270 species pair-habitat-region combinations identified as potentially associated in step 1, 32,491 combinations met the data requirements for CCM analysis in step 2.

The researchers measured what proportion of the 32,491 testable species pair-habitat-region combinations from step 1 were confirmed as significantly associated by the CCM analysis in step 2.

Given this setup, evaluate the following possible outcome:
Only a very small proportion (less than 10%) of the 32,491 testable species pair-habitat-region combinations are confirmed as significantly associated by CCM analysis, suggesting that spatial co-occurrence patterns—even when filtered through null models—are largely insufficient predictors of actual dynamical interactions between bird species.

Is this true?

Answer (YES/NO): YES